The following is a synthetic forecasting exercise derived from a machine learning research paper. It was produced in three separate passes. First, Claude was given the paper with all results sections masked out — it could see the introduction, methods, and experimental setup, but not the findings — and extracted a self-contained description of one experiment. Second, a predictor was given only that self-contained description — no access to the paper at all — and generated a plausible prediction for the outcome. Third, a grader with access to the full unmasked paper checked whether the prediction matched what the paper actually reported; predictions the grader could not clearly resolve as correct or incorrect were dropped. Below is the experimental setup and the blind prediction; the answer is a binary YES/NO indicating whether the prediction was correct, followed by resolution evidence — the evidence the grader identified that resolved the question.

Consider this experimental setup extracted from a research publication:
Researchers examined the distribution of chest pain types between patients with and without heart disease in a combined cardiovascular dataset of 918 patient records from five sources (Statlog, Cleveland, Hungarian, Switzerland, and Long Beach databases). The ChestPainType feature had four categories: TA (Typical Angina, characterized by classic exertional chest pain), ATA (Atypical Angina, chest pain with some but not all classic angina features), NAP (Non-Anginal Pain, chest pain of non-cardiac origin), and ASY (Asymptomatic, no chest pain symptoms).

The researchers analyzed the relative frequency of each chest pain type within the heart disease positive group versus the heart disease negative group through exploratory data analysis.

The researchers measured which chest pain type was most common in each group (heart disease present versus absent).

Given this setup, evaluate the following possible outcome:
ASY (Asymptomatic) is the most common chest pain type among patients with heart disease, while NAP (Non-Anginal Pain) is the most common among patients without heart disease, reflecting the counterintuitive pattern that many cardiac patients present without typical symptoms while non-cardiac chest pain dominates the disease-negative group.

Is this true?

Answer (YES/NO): NO